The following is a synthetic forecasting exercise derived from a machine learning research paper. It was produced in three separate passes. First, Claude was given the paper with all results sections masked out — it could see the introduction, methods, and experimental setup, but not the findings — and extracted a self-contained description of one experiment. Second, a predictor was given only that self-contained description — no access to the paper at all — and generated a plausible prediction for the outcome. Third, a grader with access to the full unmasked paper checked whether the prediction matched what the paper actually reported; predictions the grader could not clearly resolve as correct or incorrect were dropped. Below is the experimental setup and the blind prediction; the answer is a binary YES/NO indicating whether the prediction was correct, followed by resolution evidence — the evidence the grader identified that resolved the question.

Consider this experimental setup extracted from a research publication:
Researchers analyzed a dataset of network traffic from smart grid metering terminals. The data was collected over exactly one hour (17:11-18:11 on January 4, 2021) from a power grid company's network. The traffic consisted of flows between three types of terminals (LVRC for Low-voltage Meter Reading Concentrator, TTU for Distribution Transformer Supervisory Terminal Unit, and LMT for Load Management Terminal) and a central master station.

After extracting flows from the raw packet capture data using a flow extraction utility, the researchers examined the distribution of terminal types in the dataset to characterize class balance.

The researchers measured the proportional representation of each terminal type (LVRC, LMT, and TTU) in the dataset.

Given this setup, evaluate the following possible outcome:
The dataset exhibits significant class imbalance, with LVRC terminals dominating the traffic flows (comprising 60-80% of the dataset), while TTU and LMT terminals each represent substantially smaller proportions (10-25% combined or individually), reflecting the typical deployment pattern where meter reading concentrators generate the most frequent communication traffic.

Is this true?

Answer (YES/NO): NO